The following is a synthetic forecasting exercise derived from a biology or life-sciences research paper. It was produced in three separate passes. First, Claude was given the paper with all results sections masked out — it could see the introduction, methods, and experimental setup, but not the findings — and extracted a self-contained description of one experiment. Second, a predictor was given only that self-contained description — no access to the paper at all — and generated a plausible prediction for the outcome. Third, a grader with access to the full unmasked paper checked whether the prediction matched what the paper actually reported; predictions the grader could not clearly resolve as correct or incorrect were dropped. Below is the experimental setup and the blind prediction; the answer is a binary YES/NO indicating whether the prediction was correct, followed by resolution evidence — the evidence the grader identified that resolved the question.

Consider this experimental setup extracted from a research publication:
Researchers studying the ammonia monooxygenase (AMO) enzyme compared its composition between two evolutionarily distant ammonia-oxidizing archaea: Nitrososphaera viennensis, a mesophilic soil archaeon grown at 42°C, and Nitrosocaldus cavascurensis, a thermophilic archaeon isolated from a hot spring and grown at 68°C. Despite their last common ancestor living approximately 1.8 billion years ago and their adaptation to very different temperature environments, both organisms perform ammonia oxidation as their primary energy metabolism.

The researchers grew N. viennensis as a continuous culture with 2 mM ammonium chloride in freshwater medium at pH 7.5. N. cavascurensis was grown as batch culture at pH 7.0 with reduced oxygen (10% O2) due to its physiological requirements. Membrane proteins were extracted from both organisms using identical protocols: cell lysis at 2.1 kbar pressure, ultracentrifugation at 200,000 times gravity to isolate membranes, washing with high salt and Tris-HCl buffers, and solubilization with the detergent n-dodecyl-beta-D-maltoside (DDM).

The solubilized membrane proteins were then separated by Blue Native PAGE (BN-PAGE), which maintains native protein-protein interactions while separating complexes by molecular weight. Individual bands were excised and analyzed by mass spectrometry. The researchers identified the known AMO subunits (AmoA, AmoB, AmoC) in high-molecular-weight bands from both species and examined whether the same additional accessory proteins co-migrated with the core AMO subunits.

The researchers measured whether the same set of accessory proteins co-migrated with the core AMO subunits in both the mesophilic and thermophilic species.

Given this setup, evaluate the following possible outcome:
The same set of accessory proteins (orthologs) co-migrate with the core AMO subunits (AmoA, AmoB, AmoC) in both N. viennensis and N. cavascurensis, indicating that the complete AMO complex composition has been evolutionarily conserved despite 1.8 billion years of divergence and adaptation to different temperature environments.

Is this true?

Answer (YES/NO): YES